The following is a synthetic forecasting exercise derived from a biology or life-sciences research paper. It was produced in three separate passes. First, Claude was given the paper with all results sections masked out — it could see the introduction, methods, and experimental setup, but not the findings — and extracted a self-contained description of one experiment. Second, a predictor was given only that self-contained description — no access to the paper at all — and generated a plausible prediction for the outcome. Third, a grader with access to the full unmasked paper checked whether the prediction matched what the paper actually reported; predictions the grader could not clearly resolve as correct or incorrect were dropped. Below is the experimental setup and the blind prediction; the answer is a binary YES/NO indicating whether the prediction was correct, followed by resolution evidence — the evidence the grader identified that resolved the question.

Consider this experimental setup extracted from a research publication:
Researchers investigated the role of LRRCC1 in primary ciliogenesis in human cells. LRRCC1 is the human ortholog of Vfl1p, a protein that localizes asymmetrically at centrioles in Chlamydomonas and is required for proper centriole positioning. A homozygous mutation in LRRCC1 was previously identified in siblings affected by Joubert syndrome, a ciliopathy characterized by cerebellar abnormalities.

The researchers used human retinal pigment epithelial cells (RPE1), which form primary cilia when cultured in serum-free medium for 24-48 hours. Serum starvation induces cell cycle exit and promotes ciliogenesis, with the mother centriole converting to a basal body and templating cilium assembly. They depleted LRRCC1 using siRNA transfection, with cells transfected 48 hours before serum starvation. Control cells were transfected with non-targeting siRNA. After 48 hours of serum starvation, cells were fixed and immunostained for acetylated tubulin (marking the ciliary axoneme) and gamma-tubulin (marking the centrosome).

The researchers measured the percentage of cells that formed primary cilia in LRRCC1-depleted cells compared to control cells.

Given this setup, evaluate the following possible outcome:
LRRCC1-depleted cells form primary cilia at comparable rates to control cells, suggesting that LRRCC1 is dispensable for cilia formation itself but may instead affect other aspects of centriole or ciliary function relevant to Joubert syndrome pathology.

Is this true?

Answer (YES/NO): NO